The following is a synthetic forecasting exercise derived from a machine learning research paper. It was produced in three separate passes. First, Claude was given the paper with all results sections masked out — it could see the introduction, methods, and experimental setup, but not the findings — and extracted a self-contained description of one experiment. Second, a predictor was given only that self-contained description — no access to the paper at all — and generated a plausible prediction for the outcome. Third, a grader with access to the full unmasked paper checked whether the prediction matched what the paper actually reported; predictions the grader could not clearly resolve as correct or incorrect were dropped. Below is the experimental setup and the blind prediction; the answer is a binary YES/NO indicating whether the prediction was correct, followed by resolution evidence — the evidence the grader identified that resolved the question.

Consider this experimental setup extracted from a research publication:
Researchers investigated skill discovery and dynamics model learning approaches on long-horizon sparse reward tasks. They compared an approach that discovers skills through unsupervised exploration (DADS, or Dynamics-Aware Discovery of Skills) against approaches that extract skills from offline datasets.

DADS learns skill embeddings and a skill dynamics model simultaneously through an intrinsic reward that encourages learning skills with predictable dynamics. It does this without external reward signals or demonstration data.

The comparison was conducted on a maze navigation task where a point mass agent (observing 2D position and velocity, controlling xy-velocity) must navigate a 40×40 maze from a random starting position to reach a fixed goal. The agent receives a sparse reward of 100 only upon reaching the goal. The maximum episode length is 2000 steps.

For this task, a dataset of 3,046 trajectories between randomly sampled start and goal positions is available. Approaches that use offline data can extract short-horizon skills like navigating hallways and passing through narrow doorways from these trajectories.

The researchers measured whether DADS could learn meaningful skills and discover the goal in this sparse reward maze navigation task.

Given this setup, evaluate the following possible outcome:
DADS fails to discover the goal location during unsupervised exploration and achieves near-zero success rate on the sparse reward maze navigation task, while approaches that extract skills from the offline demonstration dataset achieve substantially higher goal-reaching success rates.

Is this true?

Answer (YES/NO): YES